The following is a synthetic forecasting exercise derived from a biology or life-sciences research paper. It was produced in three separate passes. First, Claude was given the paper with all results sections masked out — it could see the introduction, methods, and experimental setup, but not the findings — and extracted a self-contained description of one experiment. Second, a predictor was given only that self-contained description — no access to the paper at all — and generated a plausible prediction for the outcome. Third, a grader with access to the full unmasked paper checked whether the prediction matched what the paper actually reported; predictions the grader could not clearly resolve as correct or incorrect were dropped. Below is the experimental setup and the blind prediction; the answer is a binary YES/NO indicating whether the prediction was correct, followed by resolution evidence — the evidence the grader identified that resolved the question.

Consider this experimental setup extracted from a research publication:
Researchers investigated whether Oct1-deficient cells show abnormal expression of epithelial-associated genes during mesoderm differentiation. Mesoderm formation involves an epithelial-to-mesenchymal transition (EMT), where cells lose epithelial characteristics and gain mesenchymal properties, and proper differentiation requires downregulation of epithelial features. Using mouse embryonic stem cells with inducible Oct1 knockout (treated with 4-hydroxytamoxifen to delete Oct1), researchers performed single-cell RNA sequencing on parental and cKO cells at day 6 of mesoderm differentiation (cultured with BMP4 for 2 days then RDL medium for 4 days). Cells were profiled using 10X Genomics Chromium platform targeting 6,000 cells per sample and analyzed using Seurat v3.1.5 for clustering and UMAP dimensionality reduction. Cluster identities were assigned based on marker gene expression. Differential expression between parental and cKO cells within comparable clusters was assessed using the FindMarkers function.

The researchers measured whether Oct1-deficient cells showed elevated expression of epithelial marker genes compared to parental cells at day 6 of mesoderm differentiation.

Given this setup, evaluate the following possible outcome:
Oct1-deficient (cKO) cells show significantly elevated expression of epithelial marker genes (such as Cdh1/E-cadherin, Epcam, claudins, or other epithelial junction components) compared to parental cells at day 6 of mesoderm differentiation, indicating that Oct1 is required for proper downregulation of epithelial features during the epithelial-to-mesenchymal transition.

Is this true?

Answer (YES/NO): YES